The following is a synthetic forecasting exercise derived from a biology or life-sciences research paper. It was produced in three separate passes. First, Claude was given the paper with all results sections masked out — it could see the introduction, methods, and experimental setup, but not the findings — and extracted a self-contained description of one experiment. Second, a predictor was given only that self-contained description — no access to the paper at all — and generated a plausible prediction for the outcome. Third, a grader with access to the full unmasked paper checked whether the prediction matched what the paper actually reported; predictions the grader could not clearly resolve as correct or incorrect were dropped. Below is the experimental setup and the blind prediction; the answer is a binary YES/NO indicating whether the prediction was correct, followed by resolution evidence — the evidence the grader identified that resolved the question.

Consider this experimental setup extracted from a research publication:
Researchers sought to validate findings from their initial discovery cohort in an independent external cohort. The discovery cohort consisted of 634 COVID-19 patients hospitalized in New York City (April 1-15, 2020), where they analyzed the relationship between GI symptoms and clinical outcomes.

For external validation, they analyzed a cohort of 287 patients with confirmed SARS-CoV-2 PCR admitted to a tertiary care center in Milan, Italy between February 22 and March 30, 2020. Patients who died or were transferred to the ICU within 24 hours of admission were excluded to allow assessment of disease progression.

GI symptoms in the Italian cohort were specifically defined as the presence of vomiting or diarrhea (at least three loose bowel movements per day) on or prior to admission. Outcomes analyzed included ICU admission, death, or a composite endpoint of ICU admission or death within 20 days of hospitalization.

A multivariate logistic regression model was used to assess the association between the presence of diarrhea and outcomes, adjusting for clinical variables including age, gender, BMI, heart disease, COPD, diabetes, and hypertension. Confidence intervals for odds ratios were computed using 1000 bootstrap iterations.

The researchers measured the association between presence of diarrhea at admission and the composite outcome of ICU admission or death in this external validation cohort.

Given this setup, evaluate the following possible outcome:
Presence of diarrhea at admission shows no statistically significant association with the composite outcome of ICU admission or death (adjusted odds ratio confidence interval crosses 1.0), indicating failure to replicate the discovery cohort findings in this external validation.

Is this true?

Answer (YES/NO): NO